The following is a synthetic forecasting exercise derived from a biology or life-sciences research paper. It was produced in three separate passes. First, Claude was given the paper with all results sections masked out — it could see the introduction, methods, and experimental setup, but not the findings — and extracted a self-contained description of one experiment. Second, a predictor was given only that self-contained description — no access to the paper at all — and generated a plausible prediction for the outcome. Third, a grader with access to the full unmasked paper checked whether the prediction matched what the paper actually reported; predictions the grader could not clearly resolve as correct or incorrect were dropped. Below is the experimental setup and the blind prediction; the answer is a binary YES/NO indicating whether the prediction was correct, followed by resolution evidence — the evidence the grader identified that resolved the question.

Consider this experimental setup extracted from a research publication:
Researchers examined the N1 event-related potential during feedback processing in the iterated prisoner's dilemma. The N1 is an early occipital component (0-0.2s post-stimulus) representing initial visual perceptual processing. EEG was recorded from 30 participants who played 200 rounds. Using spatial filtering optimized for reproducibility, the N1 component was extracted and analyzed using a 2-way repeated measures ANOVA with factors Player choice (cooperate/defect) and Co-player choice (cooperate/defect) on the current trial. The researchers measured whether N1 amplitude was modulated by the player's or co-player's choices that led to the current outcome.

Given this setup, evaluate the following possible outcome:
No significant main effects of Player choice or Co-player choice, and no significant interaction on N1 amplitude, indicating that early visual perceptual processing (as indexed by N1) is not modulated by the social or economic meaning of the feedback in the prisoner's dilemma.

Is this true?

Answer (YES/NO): YES